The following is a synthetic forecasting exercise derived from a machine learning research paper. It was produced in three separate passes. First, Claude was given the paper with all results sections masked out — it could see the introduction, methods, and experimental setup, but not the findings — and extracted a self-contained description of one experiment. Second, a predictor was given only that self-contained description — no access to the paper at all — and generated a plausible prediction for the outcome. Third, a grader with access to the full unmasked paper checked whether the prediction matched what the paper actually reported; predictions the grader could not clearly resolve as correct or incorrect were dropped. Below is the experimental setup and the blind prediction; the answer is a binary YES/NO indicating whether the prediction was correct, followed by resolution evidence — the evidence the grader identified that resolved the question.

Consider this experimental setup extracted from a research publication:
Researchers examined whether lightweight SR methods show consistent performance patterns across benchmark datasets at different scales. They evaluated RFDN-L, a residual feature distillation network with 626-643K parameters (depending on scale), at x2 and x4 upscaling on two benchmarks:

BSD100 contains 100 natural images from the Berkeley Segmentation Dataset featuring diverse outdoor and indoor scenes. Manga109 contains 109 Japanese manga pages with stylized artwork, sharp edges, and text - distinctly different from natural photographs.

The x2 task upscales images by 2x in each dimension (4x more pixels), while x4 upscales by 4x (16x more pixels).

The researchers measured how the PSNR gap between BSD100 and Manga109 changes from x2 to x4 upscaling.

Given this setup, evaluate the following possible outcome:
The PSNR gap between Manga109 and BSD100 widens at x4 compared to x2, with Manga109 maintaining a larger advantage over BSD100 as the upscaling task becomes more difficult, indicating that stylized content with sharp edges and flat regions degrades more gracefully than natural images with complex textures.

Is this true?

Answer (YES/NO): NO